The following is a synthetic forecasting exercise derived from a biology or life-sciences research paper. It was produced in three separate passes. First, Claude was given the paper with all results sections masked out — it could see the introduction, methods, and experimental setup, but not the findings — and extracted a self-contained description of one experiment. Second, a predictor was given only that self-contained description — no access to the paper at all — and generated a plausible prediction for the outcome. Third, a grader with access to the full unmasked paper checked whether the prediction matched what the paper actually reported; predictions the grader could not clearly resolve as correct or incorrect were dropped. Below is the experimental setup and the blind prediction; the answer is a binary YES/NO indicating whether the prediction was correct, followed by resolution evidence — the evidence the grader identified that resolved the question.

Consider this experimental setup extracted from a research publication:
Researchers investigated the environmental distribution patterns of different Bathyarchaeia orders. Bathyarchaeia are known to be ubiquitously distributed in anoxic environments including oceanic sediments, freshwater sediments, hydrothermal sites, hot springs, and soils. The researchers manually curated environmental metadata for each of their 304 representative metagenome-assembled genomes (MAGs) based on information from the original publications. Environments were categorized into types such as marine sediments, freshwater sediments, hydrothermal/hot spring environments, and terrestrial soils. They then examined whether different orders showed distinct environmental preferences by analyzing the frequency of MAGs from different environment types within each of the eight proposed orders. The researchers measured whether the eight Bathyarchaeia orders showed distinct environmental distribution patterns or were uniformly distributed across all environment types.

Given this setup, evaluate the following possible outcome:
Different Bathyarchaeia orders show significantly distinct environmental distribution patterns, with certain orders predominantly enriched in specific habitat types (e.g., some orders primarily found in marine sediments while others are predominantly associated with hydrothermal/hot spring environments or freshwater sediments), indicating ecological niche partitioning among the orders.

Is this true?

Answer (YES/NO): YES